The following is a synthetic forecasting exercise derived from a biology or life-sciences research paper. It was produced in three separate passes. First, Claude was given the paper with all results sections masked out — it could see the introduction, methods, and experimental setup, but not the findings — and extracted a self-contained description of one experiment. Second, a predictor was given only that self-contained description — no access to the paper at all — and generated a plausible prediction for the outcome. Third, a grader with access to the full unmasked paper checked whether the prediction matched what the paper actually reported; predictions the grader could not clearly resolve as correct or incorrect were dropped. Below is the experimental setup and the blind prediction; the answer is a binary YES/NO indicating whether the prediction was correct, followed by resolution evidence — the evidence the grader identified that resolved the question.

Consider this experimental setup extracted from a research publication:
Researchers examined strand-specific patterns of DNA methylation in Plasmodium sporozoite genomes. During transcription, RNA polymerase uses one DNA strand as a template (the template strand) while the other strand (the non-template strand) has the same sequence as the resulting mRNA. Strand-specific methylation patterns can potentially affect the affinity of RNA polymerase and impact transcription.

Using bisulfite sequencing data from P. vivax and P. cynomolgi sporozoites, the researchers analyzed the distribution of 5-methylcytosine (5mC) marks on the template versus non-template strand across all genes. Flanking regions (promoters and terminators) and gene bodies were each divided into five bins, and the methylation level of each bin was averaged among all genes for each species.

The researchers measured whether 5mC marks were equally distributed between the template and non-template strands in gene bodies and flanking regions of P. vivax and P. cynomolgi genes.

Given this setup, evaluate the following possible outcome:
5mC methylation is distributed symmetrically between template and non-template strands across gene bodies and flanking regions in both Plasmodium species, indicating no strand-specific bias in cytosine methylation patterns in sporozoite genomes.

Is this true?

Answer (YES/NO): NO